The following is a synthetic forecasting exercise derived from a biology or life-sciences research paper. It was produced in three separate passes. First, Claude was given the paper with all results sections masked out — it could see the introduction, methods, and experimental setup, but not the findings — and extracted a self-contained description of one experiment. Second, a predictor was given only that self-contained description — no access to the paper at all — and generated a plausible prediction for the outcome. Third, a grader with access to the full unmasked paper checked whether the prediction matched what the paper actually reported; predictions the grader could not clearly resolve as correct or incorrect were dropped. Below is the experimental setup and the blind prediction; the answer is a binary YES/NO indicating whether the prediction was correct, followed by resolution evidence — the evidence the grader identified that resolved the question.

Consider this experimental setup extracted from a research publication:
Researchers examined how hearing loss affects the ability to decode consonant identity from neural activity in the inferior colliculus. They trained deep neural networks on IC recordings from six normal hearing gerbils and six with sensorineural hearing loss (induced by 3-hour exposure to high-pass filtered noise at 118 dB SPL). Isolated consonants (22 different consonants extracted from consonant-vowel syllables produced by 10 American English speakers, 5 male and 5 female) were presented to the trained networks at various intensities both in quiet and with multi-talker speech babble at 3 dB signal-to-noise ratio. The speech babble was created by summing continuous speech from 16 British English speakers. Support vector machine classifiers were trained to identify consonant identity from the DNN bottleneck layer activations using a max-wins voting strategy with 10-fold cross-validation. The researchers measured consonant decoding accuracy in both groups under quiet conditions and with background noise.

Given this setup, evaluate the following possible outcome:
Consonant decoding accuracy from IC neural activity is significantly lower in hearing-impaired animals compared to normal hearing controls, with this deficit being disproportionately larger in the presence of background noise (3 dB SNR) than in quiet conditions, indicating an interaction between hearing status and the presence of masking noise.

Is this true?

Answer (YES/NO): YES